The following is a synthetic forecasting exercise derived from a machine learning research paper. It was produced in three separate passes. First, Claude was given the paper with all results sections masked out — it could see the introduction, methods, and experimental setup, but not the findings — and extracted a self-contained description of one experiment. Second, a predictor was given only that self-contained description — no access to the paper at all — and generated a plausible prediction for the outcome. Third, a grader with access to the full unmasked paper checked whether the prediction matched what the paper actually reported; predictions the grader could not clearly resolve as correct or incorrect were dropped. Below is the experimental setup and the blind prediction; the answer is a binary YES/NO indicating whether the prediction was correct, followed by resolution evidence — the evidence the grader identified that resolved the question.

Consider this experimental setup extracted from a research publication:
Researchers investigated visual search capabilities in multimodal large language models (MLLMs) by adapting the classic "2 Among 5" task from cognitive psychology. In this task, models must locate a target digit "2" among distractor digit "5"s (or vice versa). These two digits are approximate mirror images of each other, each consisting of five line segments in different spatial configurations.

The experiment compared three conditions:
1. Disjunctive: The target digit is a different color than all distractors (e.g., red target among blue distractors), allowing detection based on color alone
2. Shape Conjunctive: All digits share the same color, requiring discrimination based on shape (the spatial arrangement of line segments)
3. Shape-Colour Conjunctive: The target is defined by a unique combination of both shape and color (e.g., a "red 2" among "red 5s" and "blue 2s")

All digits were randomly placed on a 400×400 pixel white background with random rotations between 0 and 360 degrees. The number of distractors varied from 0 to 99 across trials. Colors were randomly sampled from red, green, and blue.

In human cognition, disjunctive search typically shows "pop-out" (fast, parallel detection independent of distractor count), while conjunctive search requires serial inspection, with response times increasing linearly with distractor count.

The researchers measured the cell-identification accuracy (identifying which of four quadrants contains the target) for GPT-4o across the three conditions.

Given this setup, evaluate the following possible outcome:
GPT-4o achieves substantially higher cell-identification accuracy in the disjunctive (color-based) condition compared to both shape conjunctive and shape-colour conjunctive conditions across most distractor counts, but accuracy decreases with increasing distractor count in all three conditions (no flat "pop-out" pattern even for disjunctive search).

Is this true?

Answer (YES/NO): NO